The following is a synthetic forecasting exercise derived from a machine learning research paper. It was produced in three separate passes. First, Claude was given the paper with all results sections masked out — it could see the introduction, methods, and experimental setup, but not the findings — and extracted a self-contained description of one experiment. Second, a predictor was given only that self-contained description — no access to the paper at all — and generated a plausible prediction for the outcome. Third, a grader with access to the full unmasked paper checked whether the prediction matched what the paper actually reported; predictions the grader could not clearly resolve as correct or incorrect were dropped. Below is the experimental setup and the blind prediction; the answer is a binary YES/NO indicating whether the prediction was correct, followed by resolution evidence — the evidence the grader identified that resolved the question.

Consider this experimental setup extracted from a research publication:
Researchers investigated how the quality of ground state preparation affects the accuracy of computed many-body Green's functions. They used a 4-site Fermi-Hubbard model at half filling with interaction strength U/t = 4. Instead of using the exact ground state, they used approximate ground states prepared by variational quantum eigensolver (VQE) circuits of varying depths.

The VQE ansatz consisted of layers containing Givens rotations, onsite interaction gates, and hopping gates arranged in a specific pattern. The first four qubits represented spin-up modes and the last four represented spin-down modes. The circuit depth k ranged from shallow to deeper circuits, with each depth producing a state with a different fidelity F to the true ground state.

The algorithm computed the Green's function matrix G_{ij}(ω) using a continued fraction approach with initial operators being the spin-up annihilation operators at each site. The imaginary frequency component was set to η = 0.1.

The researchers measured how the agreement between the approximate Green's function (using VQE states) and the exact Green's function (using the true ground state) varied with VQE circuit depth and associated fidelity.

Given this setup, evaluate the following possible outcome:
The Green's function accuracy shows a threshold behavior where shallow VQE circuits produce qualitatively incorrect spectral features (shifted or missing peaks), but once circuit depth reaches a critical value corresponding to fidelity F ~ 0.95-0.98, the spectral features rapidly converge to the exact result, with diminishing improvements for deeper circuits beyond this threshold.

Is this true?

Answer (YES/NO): NO